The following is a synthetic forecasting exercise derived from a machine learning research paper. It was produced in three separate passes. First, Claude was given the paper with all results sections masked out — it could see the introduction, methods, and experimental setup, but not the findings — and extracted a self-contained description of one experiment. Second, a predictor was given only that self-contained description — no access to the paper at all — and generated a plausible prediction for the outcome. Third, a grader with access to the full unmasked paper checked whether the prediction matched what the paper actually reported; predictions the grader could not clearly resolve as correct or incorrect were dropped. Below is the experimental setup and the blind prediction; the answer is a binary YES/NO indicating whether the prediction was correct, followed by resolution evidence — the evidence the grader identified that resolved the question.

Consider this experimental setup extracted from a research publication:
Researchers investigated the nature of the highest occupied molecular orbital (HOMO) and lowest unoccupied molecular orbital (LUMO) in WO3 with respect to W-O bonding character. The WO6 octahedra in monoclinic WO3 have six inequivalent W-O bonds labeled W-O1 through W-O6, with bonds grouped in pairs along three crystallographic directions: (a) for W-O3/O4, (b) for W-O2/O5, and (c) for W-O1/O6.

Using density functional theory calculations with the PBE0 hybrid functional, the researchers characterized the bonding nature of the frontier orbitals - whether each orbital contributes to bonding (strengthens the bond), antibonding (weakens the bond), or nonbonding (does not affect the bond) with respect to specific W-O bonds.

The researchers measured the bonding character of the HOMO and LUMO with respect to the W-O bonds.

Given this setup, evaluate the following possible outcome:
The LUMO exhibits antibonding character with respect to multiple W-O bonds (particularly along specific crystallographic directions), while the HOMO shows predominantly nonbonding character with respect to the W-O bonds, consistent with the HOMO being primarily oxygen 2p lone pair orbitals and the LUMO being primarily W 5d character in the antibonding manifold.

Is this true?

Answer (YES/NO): NO